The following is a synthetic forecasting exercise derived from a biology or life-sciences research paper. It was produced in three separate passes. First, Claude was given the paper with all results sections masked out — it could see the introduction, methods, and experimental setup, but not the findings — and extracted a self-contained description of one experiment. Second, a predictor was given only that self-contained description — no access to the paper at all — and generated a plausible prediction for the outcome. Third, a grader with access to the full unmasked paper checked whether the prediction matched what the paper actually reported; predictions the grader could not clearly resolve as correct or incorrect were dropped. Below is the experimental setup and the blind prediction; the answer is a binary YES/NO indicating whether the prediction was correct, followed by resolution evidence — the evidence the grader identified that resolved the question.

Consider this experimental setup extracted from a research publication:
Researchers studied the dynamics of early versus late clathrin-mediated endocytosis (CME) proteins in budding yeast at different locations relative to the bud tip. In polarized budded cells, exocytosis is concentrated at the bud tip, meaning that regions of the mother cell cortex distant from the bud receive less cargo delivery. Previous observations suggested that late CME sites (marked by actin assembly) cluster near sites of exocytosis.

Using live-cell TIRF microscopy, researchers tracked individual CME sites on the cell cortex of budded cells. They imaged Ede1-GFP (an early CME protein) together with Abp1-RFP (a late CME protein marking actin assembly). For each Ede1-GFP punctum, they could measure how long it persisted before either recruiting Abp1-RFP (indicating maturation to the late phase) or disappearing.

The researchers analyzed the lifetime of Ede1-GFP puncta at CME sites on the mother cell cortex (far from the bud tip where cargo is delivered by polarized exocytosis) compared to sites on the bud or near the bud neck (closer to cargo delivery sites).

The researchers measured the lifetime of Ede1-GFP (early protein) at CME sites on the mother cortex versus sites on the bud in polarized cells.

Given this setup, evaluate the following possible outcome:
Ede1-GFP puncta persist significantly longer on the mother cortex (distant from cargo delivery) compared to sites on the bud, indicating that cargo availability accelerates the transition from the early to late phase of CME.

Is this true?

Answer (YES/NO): YES